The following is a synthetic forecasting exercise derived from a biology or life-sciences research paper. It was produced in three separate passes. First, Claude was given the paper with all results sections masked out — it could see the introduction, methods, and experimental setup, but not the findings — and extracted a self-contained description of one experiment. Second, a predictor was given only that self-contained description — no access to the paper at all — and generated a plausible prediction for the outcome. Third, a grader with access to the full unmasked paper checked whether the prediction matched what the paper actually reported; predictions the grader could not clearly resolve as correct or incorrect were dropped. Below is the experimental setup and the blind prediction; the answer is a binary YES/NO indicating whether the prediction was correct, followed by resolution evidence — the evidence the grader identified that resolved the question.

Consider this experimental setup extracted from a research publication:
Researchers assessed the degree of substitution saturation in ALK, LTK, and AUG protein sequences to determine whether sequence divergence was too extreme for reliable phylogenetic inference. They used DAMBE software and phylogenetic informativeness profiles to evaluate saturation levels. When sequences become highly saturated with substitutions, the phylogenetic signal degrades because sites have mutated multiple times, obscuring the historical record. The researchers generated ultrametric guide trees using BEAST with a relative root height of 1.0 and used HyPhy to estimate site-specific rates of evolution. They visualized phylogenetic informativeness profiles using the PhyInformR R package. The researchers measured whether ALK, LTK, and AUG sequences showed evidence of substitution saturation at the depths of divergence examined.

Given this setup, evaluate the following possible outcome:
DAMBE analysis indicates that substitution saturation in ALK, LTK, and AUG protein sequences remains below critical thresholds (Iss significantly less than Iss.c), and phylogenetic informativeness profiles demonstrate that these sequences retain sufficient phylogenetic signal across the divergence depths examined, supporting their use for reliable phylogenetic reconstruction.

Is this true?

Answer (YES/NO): NO